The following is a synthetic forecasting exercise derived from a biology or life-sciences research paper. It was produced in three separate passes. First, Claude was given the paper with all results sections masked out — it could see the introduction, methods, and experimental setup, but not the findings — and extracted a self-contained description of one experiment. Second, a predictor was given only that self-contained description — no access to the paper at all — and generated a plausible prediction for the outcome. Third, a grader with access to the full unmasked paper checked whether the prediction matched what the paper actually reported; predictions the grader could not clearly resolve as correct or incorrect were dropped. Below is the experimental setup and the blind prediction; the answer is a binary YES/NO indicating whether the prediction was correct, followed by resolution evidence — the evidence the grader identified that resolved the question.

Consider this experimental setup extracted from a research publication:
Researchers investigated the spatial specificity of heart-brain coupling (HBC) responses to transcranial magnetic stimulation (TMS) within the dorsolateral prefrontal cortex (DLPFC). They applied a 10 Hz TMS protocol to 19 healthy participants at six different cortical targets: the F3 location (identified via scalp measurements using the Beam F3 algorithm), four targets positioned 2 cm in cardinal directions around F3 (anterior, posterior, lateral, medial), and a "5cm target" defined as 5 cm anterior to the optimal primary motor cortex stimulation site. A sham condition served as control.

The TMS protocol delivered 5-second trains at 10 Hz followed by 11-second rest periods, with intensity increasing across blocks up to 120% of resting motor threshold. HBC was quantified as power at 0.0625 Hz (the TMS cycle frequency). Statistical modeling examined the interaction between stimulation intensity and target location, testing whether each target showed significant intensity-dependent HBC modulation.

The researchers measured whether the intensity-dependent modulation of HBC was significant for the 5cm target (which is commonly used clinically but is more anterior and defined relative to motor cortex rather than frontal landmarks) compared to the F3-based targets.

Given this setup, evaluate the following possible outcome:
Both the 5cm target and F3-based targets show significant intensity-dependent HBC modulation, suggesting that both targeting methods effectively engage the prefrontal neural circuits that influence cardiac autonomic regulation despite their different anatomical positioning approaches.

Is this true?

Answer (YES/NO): NO